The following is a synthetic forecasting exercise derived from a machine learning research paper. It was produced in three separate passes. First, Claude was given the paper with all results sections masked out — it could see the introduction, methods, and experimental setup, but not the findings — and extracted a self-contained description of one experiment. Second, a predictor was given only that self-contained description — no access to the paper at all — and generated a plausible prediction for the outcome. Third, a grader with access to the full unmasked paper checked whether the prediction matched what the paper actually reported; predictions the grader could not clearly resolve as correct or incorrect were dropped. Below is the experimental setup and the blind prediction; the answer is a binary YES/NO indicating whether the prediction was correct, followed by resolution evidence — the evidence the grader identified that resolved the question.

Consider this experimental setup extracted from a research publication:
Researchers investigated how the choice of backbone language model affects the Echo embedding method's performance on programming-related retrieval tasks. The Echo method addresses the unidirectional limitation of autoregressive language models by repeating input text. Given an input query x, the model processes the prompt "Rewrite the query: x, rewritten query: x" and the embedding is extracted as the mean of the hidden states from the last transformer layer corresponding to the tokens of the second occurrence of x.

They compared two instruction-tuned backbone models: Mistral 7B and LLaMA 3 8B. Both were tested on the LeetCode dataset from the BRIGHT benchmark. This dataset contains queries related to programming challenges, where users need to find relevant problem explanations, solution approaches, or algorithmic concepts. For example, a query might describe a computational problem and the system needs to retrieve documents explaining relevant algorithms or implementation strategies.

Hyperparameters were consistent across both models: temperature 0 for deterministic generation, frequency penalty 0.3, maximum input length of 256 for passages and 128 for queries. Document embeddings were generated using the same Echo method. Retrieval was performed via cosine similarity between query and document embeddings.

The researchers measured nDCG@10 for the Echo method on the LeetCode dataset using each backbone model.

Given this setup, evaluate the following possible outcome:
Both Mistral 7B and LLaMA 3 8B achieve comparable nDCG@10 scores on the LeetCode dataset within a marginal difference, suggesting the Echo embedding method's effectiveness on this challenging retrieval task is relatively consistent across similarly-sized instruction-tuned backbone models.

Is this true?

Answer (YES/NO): NO